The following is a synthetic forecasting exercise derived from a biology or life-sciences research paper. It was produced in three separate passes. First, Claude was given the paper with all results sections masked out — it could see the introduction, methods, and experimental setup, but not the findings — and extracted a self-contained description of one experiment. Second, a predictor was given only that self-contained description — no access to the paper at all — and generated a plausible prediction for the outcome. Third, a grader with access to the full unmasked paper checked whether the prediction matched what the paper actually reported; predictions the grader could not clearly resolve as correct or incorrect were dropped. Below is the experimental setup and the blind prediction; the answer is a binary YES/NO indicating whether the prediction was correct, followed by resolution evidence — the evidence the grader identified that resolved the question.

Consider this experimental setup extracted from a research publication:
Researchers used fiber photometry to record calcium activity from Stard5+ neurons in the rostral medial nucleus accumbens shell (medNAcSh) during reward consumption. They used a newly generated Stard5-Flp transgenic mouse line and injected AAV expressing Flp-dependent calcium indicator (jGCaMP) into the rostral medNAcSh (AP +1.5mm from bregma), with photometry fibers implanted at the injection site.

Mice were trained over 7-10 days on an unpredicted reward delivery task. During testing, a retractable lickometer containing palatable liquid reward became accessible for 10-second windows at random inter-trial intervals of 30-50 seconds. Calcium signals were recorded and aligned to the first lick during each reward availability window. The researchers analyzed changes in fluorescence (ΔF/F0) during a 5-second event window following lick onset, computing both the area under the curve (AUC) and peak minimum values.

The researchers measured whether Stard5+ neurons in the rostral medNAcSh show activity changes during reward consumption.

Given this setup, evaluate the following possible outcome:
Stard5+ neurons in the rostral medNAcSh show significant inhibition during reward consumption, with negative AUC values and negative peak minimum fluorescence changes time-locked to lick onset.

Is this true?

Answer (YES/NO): YES